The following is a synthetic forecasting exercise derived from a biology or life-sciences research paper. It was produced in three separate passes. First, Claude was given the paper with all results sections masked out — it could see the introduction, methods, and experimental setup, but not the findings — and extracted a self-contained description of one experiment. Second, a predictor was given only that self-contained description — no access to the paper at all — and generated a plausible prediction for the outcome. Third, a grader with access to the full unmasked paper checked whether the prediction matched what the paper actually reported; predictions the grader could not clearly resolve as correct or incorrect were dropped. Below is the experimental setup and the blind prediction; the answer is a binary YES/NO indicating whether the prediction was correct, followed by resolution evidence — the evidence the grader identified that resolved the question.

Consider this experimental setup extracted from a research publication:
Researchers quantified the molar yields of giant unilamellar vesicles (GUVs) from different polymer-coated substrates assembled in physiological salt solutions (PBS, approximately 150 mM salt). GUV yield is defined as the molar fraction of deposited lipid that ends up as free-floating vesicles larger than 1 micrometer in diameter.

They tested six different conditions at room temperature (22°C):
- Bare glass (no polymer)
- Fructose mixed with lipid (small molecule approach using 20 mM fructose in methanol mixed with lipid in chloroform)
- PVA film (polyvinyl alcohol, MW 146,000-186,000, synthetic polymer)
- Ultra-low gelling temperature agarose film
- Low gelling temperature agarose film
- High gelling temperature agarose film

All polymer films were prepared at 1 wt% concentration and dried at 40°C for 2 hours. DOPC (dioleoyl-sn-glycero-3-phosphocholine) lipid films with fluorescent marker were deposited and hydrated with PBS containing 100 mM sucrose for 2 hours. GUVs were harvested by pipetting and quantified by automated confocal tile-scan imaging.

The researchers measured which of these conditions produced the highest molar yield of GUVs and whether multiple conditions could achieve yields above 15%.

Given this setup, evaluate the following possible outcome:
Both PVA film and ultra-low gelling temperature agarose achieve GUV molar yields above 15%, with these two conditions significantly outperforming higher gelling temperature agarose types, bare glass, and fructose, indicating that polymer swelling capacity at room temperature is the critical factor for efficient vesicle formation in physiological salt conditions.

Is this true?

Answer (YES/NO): NO